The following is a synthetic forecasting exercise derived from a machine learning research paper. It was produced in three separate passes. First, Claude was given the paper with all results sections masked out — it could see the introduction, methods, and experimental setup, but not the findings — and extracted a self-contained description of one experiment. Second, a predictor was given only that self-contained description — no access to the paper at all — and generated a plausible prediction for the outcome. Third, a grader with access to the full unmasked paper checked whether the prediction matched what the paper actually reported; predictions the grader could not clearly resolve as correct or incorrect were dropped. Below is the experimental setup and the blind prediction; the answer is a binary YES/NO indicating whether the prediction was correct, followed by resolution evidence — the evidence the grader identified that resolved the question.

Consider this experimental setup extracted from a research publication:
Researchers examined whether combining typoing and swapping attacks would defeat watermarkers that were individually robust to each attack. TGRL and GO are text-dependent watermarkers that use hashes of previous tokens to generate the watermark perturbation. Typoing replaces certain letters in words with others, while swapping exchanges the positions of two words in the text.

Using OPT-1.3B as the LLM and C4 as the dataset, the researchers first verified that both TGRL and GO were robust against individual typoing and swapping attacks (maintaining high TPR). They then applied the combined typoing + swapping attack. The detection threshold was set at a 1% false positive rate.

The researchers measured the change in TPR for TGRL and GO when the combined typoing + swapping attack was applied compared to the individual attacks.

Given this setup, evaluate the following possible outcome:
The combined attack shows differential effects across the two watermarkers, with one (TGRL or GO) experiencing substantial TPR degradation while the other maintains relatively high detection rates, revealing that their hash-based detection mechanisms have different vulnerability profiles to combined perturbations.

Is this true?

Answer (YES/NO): NO